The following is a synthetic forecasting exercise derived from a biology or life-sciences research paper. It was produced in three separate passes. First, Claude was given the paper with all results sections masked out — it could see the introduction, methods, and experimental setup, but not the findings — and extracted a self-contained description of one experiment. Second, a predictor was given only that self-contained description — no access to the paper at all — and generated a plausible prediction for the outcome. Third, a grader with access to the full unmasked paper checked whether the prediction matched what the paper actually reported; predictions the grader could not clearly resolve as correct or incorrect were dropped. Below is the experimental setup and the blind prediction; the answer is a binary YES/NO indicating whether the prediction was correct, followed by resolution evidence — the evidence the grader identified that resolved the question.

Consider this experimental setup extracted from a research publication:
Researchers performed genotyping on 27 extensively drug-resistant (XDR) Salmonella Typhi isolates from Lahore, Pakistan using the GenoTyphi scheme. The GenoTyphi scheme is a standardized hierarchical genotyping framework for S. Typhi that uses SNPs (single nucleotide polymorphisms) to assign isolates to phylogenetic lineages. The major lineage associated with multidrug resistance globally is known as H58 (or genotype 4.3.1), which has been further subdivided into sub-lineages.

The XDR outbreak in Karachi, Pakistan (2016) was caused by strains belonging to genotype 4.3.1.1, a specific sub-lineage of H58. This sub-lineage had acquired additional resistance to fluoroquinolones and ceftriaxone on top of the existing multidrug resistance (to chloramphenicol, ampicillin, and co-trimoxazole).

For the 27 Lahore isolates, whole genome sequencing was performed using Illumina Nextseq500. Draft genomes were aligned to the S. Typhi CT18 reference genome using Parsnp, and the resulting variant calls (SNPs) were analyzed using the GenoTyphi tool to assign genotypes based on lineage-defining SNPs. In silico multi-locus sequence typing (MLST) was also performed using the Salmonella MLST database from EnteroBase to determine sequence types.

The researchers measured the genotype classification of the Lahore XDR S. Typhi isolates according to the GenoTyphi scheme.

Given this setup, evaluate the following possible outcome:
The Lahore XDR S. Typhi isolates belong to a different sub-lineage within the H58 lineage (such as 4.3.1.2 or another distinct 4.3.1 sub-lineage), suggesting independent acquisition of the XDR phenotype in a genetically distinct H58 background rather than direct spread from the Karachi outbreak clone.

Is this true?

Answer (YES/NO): NO